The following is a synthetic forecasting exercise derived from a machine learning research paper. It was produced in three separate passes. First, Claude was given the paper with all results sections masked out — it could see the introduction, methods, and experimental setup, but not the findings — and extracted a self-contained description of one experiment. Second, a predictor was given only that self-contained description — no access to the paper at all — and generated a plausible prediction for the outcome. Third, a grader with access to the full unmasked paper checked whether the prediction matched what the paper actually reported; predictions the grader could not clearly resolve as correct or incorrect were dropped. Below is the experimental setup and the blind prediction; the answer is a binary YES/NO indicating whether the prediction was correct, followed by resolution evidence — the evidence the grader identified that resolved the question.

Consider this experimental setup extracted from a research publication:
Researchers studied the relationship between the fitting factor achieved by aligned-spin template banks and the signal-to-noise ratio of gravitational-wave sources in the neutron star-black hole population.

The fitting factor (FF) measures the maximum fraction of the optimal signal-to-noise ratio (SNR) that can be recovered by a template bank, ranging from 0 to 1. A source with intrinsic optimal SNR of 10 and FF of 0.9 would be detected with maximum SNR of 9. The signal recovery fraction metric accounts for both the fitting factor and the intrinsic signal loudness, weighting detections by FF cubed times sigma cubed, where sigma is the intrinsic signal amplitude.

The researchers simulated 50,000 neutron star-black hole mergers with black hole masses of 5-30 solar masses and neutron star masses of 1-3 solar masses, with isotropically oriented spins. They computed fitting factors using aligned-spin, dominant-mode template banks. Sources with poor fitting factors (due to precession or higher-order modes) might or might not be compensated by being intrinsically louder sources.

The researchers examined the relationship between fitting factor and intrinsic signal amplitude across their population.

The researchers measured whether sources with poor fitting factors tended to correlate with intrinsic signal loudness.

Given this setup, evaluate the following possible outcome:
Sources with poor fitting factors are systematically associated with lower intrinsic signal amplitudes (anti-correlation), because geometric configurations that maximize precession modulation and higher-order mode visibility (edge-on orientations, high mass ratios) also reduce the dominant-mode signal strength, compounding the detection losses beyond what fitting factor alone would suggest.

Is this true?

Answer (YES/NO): YES